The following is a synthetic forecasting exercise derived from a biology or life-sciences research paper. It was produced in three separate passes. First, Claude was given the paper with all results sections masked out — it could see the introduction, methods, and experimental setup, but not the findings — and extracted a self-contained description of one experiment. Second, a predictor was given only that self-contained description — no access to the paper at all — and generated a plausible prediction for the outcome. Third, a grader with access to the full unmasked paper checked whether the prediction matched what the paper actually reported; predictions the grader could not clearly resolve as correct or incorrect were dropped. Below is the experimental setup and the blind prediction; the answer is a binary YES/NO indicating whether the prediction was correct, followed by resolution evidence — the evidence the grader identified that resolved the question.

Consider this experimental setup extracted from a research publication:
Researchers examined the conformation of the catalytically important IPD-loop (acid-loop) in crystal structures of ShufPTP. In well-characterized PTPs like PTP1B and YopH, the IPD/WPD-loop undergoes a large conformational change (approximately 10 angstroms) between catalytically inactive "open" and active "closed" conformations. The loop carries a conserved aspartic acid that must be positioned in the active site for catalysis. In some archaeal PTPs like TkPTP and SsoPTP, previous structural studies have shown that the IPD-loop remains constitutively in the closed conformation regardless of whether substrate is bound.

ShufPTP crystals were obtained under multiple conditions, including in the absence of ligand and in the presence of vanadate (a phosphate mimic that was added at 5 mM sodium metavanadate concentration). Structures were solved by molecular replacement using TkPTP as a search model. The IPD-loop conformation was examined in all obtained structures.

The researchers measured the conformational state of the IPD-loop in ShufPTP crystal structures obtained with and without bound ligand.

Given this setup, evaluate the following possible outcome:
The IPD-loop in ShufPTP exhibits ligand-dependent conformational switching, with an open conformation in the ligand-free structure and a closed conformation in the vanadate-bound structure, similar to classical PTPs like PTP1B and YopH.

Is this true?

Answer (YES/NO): NO